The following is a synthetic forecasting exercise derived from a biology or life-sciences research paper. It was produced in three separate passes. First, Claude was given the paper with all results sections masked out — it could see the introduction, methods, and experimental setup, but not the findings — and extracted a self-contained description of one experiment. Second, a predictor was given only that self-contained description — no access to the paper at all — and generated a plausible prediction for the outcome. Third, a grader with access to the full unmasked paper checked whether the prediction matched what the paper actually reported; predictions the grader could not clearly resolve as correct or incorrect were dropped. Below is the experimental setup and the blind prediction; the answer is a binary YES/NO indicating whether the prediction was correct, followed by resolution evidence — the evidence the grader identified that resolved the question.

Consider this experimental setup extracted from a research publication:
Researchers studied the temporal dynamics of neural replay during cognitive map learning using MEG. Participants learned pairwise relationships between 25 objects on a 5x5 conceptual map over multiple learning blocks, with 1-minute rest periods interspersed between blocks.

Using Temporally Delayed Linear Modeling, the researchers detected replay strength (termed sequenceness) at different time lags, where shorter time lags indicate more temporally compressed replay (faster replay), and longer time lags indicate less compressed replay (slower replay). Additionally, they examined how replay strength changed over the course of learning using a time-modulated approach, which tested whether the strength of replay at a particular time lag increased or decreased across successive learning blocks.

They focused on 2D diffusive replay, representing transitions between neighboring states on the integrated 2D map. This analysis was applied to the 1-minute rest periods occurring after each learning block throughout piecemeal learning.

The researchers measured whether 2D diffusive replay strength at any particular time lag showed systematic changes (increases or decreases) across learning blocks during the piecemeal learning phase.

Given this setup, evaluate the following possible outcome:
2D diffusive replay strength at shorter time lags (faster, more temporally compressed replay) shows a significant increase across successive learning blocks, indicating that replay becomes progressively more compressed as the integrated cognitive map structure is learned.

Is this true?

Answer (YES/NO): YES